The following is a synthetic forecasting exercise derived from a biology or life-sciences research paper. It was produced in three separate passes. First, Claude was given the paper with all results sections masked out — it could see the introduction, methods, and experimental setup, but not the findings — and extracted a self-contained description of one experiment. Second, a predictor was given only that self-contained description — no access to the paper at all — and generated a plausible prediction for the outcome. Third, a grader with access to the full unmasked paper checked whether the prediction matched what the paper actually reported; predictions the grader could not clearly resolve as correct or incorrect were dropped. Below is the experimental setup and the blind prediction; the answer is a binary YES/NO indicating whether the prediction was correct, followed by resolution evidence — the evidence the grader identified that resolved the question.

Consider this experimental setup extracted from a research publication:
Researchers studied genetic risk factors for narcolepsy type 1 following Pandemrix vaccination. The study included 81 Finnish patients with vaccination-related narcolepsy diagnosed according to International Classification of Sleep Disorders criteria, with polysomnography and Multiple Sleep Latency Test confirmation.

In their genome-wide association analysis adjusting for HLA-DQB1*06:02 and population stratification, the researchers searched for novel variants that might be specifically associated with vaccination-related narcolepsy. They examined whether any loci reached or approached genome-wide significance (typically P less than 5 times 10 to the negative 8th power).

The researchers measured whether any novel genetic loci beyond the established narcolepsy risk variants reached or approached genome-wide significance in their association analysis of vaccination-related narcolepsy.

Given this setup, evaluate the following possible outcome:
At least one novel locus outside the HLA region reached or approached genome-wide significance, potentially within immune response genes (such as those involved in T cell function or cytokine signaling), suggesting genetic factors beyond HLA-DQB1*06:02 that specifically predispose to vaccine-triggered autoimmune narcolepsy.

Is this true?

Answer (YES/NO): YES